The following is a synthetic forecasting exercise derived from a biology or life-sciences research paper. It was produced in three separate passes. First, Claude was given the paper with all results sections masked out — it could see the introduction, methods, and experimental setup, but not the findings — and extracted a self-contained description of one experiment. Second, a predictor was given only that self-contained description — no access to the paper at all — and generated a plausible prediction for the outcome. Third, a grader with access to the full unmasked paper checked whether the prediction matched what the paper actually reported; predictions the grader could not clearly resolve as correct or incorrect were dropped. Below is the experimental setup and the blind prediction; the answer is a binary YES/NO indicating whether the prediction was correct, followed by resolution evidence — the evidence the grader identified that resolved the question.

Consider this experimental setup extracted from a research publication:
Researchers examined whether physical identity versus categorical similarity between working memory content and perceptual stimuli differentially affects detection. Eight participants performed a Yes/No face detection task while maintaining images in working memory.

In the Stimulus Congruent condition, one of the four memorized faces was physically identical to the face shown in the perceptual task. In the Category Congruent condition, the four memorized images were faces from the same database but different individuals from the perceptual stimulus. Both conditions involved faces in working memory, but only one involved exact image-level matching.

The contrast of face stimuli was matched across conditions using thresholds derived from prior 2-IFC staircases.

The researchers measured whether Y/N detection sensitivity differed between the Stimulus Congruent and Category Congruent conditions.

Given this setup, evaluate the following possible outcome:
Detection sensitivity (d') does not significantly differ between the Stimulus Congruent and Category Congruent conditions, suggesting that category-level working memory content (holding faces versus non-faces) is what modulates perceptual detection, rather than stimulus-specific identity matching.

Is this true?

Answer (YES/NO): NO